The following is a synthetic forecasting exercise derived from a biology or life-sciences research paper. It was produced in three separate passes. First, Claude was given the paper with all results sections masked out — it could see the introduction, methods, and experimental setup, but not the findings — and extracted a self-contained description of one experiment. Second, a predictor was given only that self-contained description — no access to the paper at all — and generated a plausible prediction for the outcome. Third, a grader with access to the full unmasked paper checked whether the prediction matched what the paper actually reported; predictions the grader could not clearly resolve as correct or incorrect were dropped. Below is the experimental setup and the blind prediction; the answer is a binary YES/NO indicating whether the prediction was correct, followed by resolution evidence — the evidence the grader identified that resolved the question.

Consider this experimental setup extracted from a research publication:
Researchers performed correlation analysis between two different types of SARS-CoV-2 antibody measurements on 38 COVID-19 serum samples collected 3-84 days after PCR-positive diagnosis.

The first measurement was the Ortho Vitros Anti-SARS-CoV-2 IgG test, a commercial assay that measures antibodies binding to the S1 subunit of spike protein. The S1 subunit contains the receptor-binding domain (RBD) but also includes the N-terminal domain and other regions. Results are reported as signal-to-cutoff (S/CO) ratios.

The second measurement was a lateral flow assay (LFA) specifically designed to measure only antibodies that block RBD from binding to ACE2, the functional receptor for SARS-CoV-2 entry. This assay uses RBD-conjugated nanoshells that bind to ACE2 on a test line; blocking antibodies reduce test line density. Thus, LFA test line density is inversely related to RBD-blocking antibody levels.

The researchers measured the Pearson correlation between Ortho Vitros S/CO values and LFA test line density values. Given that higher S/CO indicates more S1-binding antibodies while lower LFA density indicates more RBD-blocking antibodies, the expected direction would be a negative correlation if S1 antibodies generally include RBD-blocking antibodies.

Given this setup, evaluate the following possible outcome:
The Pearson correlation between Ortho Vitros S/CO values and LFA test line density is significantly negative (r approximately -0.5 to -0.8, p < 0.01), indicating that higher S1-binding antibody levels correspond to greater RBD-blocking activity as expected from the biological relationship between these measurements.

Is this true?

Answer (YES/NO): YES